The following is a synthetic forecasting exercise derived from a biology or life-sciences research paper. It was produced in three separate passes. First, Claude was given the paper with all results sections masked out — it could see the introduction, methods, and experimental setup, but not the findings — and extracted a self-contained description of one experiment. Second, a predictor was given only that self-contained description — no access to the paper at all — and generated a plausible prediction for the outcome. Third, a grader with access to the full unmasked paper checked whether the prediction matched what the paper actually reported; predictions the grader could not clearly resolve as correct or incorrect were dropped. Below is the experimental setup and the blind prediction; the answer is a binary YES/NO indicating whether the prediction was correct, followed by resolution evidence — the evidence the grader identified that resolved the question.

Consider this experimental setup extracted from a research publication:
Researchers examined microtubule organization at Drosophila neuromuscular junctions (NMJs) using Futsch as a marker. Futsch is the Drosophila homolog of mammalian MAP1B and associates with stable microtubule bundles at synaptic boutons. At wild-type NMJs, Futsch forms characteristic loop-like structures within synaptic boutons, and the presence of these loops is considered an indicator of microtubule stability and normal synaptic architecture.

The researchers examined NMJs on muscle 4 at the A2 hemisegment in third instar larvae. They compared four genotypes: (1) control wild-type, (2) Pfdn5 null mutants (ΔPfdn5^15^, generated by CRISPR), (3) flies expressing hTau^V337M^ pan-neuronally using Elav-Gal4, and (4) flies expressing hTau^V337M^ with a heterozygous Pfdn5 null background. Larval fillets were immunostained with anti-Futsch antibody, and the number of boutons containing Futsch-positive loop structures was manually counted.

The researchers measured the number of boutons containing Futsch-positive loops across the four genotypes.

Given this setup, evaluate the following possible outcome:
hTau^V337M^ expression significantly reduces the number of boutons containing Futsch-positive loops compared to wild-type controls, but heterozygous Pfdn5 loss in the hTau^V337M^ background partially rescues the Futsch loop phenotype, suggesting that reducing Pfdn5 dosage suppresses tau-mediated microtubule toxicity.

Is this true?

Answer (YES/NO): NO